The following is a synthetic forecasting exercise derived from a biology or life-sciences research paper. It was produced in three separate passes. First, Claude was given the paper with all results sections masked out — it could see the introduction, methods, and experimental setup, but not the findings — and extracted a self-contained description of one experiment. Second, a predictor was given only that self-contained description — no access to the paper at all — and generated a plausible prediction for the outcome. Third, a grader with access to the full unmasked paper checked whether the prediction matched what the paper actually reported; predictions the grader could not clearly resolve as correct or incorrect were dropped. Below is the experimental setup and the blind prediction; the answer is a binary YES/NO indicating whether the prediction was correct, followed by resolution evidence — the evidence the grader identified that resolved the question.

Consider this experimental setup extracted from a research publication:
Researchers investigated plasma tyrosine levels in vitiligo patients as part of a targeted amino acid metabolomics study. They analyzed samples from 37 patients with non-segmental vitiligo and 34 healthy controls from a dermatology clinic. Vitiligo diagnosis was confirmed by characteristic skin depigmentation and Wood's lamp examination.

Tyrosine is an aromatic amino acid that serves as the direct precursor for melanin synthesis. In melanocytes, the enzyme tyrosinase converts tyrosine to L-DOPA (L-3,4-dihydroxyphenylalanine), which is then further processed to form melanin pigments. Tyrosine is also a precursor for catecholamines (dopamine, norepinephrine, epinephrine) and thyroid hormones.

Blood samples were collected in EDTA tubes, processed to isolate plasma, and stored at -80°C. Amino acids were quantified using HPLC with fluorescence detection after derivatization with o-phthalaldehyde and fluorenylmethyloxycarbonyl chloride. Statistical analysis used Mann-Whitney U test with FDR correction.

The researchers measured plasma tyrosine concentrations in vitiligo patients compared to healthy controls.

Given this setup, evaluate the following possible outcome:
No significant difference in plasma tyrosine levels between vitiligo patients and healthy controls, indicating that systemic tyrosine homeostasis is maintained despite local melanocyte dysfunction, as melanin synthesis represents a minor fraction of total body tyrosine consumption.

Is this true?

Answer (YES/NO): NO